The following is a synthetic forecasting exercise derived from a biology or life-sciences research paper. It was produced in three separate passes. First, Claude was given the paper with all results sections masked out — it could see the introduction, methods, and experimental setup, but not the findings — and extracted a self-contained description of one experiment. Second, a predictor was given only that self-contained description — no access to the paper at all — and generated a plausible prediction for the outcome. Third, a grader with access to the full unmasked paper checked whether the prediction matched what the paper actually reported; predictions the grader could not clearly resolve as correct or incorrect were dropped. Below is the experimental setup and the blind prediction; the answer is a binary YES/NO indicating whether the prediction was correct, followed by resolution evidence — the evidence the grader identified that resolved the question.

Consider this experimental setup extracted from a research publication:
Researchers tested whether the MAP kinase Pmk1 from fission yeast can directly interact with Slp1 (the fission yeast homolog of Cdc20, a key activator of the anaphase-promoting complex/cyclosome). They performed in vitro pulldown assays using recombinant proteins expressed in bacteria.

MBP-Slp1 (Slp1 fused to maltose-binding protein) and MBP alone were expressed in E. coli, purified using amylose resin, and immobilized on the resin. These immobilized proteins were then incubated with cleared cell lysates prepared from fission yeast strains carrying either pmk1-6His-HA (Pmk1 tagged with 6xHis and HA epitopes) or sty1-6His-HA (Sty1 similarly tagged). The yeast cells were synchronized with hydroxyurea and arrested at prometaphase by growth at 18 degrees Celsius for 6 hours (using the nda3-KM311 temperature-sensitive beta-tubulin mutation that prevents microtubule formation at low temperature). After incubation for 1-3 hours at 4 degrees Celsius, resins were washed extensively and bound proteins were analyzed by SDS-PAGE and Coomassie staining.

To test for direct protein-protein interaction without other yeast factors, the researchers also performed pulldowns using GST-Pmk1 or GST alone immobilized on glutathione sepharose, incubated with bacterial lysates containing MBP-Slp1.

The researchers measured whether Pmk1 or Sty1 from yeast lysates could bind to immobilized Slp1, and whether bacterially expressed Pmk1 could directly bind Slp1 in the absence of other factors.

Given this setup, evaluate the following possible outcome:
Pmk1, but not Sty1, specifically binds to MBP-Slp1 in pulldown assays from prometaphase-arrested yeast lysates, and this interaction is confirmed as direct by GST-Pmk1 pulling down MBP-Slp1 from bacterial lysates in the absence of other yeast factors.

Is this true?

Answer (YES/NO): NO